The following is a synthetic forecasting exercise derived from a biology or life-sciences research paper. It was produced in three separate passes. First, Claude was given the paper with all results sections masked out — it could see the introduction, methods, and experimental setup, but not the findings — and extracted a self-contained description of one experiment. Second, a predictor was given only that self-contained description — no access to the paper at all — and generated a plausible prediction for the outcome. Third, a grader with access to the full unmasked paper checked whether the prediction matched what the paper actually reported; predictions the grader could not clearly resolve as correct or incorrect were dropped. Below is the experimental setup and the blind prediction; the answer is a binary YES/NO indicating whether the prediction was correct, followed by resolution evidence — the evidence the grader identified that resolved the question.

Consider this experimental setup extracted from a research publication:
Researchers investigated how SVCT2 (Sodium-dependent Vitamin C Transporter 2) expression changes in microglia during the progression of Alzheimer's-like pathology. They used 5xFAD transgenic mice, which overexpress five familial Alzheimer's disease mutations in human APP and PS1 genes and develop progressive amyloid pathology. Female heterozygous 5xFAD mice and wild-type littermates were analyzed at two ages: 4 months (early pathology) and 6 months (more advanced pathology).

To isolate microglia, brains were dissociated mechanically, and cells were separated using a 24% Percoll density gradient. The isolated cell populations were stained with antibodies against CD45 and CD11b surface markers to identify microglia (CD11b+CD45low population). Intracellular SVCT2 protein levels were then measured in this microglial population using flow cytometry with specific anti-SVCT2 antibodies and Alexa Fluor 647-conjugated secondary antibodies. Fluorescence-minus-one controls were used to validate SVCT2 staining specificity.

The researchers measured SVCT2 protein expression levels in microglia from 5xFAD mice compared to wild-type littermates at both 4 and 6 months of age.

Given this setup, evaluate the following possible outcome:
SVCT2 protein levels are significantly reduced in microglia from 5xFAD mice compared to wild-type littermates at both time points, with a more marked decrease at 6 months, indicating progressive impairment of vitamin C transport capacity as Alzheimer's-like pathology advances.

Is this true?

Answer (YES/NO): YES